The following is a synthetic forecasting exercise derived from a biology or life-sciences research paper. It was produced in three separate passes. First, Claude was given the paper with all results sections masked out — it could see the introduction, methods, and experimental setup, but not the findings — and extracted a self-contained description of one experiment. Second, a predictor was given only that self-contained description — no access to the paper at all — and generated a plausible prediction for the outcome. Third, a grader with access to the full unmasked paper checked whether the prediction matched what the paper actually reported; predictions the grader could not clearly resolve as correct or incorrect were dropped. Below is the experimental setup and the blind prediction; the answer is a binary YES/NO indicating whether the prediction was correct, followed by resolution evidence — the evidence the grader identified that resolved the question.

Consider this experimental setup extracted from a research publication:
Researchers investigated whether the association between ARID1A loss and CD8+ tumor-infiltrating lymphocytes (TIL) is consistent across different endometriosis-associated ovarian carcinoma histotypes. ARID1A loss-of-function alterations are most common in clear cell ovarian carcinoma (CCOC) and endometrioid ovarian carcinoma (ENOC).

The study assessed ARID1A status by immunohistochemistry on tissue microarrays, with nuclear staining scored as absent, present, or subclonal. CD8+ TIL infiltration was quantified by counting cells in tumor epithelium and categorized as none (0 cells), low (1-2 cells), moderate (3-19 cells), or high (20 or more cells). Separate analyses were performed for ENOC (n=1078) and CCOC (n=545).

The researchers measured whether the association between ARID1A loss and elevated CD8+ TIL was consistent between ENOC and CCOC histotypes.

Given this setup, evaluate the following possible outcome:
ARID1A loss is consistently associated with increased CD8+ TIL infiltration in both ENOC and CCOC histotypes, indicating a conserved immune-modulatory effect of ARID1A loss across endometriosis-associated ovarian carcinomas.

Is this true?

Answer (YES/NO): NO